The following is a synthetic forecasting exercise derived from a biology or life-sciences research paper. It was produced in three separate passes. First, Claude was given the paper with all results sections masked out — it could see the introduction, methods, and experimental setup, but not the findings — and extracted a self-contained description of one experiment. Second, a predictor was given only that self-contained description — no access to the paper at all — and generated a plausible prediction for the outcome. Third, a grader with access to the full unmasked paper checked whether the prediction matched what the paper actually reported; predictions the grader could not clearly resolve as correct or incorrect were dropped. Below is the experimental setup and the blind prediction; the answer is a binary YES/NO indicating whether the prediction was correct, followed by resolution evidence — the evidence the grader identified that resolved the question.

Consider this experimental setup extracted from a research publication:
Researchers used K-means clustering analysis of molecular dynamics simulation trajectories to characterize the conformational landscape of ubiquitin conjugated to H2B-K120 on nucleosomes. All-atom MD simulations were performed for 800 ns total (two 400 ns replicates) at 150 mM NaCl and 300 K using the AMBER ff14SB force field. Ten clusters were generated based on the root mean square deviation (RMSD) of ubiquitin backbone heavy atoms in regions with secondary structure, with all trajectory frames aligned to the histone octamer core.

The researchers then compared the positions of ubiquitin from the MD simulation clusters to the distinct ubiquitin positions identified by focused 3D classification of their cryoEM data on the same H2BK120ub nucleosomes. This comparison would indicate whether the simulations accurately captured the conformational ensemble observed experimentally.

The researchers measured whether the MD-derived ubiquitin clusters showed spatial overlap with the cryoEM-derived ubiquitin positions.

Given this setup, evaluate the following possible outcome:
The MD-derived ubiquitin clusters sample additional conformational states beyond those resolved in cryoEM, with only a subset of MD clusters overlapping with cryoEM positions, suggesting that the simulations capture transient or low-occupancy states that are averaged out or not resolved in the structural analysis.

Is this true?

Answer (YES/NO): NO